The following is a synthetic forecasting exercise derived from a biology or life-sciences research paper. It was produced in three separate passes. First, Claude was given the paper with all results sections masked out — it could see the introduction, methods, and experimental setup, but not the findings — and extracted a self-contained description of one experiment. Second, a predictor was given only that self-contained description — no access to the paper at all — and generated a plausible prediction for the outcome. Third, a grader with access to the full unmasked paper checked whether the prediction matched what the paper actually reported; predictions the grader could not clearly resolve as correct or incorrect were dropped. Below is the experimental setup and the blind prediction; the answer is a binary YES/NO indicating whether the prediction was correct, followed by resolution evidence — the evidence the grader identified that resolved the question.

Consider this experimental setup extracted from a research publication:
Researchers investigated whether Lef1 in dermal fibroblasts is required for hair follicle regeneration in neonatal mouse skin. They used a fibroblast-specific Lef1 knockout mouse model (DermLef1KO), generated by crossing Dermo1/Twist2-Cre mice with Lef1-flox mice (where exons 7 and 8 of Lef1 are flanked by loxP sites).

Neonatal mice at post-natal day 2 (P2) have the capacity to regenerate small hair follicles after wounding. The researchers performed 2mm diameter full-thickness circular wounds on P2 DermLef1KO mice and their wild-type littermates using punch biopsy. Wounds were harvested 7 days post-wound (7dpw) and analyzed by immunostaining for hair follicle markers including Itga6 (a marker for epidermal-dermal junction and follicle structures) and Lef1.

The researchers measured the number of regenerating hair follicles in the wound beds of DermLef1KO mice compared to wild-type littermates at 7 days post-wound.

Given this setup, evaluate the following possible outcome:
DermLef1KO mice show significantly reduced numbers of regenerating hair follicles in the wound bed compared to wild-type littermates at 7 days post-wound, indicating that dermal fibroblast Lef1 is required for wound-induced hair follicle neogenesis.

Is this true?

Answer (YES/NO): YES